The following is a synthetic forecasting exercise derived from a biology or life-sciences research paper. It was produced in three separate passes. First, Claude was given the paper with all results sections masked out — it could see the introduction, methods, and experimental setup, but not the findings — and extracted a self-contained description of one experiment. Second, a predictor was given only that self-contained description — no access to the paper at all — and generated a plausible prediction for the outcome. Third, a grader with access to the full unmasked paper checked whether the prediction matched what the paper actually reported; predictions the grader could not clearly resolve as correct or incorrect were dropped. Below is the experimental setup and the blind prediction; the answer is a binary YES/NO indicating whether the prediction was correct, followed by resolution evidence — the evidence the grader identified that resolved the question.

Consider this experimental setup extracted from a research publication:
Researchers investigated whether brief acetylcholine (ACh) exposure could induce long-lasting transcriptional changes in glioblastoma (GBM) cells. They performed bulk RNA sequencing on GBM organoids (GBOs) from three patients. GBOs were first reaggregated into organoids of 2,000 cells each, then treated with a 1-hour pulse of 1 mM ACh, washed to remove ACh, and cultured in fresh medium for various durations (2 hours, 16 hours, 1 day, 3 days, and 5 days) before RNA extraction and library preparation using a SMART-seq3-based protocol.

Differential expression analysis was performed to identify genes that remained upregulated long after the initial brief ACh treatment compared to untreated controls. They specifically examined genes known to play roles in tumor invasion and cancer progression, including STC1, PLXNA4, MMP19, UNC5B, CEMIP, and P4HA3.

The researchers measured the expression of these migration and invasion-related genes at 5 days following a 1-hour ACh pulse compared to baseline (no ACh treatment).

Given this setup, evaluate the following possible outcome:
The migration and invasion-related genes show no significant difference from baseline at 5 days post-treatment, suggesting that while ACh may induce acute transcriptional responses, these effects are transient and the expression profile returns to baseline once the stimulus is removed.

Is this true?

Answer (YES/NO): NO